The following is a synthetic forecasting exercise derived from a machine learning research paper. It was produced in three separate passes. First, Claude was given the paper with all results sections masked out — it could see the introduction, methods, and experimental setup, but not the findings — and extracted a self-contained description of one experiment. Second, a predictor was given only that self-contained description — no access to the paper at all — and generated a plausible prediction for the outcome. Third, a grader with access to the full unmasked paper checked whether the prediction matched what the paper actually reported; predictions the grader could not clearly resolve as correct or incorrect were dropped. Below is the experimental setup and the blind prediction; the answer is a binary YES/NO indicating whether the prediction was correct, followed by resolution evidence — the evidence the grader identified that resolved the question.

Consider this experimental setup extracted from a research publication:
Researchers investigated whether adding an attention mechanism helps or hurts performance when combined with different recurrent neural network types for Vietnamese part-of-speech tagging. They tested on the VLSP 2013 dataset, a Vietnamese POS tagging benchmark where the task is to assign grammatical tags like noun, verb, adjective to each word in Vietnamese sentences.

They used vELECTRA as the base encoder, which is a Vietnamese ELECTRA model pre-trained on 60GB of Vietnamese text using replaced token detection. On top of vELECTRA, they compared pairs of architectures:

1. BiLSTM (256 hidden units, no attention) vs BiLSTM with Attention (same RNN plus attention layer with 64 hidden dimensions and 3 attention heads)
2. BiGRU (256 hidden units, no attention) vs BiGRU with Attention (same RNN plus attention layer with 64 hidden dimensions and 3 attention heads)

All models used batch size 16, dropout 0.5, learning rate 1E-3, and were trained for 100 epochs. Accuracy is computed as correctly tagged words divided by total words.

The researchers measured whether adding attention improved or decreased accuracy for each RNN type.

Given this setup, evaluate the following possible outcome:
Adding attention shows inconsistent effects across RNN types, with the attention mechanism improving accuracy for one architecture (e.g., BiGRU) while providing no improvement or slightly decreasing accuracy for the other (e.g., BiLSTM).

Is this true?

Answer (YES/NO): NO